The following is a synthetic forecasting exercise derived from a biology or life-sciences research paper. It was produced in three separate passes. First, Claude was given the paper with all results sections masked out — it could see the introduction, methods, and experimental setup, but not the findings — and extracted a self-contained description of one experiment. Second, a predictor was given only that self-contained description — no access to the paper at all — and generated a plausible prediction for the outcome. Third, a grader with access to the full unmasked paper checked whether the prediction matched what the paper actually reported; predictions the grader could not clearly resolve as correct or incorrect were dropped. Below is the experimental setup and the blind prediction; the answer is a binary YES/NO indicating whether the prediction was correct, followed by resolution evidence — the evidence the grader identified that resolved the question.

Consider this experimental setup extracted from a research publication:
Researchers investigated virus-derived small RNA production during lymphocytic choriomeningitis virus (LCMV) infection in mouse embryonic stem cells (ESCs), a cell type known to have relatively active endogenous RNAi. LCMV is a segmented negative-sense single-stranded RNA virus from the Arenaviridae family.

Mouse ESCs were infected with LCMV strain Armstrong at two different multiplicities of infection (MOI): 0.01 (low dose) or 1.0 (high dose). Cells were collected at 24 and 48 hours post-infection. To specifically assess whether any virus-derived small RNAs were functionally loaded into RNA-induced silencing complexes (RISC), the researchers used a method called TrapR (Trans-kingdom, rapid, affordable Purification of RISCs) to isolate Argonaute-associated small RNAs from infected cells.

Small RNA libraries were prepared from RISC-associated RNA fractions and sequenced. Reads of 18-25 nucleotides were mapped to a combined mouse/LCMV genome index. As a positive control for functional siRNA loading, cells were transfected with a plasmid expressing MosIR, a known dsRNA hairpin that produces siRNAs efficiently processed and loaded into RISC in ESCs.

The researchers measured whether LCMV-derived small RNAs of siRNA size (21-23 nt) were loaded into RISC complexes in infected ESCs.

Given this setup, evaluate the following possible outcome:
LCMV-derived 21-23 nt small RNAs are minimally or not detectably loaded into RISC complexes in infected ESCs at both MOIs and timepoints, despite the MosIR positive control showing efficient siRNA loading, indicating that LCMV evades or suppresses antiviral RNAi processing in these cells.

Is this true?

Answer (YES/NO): NO